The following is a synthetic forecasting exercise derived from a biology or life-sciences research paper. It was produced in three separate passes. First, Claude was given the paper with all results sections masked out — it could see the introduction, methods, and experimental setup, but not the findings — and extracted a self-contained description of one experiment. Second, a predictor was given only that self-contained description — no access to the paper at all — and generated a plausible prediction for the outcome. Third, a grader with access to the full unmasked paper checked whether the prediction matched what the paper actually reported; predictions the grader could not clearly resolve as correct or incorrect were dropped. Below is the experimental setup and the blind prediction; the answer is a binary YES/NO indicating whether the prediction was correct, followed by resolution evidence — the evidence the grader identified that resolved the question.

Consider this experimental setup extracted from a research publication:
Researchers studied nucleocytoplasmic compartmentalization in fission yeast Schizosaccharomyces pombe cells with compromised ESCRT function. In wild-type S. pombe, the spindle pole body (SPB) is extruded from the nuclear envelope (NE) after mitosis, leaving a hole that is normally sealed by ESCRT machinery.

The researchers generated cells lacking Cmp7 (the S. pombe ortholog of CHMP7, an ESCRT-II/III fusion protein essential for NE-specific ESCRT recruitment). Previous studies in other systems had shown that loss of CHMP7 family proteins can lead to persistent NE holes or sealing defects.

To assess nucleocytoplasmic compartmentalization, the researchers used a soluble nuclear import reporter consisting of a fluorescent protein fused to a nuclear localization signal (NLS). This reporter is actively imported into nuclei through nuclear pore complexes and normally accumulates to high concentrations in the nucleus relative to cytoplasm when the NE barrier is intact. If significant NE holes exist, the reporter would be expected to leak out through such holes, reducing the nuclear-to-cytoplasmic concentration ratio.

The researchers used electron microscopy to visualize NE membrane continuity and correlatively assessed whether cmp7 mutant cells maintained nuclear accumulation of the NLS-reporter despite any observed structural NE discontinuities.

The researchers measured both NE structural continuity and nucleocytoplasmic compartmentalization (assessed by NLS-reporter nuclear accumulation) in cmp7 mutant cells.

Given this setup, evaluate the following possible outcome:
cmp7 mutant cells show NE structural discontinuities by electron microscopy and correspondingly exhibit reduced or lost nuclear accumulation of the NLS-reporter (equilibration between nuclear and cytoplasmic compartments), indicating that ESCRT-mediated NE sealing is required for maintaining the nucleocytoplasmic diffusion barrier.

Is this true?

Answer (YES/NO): NO